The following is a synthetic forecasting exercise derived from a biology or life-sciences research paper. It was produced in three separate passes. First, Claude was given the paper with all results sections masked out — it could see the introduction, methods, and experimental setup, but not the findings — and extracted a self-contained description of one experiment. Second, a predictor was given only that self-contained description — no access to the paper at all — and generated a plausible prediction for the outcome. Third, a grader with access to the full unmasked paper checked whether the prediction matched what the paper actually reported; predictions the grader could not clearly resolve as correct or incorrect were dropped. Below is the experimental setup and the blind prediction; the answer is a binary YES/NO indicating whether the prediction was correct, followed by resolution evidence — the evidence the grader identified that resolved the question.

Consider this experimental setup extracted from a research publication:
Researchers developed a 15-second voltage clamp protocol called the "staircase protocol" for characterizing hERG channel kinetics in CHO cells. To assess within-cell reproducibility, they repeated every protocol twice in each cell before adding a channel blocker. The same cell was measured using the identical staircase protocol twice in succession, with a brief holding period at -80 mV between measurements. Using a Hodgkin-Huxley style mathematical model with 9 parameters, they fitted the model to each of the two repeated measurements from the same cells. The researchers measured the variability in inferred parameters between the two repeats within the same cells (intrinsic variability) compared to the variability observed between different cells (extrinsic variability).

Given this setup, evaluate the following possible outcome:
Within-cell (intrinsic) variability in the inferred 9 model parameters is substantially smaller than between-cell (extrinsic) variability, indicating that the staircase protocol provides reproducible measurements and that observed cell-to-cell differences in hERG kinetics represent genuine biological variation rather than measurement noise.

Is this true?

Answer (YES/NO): NO